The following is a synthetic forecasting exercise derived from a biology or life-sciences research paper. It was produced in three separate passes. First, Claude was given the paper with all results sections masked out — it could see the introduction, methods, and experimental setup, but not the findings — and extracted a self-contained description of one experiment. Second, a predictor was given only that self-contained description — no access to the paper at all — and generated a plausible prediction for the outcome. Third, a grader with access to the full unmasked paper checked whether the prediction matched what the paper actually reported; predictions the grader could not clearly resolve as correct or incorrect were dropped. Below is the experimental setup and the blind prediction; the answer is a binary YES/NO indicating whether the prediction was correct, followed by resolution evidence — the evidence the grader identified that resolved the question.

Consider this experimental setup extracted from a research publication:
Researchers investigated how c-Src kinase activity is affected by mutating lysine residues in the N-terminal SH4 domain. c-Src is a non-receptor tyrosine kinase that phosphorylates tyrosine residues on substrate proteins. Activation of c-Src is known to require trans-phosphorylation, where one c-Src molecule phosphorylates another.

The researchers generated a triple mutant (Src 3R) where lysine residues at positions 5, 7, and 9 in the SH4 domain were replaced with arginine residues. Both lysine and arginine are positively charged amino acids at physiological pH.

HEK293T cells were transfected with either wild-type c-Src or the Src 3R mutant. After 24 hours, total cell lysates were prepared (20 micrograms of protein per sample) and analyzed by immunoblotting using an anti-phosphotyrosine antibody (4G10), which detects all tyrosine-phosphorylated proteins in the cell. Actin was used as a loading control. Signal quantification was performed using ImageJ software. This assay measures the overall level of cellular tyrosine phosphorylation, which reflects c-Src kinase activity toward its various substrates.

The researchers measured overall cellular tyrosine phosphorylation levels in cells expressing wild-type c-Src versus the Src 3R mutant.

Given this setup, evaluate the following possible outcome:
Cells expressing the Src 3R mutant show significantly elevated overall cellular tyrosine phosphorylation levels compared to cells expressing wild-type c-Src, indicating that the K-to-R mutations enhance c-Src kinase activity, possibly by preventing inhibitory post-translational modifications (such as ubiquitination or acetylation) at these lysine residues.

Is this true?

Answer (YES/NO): NO